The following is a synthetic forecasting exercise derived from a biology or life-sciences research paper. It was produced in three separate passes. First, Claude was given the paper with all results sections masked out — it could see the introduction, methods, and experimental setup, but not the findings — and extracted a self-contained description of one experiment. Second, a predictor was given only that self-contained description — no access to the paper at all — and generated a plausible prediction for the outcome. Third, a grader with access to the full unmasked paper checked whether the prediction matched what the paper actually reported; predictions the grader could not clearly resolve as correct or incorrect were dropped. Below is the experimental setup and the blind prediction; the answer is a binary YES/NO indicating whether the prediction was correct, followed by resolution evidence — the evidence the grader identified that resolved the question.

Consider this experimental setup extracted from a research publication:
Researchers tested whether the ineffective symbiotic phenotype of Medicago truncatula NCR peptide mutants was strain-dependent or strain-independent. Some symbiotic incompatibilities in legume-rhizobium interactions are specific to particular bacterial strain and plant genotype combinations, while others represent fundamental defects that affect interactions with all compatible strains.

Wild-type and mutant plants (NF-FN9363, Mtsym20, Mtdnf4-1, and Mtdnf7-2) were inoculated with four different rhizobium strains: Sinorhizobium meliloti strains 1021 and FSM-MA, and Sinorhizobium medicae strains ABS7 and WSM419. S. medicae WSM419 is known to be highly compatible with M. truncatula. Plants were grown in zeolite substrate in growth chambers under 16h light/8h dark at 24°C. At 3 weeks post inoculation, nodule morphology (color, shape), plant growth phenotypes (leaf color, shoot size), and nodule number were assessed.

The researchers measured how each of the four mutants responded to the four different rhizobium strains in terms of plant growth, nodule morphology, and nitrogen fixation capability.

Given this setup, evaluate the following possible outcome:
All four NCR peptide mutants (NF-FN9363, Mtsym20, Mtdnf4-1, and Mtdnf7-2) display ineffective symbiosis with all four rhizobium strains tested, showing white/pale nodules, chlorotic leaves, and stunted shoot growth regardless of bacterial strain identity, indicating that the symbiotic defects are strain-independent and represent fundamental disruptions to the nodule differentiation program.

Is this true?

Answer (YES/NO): YES